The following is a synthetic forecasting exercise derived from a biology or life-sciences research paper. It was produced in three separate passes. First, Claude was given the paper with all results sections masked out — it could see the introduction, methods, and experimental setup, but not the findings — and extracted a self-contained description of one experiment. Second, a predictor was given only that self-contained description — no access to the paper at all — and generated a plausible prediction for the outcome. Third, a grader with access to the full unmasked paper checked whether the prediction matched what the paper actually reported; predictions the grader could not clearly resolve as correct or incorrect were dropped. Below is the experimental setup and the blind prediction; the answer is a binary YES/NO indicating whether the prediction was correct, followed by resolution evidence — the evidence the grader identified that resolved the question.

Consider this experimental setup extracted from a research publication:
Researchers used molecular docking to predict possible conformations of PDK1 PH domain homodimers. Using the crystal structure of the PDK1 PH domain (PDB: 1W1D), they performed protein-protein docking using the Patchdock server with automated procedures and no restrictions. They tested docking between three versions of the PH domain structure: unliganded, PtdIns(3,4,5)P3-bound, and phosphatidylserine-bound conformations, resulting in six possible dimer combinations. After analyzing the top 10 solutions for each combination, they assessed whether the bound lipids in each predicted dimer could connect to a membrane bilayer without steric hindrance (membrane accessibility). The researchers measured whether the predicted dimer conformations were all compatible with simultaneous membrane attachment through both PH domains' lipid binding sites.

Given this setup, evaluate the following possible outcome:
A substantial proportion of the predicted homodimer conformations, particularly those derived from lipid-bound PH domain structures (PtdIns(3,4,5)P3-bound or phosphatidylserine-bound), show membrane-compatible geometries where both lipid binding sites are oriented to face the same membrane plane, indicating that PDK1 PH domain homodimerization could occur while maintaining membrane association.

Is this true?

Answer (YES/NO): NO